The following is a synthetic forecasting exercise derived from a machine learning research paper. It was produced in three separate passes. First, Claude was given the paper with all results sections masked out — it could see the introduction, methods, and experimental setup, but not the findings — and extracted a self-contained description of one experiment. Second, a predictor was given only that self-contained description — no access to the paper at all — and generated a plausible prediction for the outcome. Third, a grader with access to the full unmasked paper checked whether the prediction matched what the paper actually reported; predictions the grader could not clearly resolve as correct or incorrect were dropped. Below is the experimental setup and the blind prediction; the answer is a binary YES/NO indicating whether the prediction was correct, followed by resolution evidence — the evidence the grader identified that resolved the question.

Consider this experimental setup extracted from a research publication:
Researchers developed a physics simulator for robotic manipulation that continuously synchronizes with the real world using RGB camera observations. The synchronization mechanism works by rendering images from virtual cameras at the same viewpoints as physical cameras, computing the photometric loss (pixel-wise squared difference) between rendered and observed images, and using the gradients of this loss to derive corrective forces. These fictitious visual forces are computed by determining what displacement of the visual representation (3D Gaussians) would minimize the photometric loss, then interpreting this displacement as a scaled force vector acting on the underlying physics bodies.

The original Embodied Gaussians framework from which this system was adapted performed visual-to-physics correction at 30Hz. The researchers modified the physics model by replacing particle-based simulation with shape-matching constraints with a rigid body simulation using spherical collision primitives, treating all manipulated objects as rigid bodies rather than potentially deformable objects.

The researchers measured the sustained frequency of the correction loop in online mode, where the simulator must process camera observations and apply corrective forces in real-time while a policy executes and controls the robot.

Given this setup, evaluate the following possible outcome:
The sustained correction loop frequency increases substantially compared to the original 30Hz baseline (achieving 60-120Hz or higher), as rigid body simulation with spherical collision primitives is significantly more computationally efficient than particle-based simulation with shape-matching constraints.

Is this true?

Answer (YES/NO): YES